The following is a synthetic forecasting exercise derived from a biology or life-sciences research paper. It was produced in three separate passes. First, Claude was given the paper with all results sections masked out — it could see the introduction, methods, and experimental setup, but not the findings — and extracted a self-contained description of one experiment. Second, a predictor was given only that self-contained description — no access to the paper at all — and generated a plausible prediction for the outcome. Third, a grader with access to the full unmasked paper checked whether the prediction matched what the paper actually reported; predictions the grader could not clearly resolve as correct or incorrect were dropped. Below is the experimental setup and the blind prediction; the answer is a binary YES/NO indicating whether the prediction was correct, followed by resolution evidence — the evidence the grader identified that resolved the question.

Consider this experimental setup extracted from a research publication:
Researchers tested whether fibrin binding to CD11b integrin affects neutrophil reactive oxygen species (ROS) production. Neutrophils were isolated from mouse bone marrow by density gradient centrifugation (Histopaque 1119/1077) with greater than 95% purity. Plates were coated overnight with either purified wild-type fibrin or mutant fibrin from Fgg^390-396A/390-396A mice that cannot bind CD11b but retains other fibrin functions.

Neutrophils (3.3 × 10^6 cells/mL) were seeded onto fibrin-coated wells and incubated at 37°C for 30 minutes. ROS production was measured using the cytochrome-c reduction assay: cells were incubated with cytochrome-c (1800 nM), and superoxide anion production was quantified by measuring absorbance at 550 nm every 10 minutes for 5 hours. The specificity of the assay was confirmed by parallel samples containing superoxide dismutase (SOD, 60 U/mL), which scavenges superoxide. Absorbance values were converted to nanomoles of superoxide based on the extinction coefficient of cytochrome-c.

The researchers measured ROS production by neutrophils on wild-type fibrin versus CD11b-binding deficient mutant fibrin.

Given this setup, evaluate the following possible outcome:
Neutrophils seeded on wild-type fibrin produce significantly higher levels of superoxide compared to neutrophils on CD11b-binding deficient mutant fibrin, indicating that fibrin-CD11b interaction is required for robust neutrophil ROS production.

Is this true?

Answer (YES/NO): YES